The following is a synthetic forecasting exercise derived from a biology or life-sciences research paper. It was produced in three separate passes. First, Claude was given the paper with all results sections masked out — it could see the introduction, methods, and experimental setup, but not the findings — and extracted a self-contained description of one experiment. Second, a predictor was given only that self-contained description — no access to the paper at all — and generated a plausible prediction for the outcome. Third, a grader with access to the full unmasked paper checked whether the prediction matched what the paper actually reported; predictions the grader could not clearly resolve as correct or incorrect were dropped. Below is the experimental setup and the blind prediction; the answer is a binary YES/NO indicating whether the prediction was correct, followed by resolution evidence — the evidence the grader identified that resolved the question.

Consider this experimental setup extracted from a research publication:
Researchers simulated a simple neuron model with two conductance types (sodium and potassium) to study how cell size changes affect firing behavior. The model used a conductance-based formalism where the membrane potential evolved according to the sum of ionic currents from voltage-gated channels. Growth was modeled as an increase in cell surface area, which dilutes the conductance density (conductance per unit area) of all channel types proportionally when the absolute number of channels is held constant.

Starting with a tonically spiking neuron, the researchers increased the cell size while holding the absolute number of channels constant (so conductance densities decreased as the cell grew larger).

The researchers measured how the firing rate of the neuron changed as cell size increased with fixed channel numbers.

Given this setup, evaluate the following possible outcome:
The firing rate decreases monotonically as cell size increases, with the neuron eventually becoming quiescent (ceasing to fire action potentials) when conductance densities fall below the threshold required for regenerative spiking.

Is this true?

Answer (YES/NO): YES